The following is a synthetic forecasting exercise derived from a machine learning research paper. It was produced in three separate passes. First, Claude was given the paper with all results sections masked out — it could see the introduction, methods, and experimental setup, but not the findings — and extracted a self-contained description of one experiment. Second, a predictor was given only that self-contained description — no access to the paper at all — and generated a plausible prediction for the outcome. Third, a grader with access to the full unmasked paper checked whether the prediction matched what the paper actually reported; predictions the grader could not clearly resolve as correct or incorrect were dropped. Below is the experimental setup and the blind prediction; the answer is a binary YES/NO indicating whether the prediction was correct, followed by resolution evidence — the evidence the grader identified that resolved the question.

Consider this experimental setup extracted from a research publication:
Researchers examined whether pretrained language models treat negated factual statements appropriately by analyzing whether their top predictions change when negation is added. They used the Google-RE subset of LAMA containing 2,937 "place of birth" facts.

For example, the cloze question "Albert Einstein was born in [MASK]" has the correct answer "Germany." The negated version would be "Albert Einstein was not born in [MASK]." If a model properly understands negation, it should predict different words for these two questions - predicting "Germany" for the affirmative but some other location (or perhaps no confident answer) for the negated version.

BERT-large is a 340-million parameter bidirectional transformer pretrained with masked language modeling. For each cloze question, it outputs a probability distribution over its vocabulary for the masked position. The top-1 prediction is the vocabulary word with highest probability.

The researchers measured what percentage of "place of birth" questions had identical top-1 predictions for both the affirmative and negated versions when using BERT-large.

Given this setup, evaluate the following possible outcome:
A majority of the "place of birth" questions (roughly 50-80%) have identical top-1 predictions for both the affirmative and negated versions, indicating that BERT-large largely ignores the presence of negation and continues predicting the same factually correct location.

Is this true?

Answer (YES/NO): NO